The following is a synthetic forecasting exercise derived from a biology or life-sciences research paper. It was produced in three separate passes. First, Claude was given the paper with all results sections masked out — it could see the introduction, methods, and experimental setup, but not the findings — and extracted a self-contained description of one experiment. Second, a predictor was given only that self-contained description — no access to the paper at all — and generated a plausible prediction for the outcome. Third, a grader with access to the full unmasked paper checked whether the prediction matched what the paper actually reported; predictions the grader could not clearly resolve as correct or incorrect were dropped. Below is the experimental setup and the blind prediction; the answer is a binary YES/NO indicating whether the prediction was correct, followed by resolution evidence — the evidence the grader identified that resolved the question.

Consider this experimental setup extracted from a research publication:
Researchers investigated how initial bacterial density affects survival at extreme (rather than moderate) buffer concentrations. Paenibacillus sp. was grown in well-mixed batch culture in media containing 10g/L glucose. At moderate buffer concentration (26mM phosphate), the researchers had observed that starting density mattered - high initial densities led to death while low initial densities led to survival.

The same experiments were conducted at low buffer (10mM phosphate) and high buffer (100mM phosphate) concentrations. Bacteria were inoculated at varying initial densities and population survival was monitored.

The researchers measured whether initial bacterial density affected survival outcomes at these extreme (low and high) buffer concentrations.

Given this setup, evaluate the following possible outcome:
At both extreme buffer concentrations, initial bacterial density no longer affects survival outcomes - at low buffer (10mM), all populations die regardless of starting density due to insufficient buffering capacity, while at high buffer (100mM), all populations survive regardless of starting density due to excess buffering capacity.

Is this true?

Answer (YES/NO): YES